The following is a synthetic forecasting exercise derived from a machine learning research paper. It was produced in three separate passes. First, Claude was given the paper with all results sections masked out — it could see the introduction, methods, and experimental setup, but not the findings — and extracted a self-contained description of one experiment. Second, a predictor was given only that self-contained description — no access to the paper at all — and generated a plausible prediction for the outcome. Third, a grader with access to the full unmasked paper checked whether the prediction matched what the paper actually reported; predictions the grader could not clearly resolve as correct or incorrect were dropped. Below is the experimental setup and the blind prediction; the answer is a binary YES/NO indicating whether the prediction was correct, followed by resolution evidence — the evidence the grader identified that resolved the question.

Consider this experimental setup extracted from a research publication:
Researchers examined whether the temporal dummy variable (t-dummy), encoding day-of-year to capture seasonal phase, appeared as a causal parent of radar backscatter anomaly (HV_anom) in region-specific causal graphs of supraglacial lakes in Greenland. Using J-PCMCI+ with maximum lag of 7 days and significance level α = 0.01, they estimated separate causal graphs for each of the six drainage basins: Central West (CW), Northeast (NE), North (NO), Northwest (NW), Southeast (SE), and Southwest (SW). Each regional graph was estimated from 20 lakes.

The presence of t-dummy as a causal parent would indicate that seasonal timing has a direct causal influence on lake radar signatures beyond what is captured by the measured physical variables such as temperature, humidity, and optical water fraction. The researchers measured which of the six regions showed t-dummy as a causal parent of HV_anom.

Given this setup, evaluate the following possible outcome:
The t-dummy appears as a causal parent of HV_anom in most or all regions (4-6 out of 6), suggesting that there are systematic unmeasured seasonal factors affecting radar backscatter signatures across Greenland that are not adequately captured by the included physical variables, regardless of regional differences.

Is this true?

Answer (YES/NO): NO